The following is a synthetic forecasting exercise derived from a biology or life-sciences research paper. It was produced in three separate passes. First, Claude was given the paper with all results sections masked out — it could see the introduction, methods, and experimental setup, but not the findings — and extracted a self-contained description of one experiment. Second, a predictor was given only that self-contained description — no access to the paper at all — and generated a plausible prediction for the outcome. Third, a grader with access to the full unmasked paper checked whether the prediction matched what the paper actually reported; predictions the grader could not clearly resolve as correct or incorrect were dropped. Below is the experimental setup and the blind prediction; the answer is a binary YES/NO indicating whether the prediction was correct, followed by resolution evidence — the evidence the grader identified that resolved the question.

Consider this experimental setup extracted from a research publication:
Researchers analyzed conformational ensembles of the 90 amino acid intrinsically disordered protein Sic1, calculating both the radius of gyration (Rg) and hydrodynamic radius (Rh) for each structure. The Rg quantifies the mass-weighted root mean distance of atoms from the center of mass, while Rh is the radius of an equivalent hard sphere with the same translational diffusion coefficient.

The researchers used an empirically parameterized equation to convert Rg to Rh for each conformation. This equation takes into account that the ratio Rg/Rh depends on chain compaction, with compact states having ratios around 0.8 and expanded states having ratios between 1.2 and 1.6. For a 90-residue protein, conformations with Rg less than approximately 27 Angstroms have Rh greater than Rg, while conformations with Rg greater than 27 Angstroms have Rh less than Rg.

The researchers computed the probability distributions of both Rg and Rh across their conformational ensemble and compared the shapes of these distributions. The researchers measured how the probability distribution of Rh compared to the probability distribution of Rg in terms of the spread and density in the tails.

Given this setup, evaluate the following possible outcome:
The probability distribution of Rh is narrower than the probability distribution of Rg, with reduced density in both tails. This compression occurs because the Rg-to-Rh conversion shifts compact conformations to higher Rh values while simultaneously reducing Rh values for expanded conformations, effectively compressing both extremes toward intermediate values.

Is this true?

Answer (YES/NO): YES